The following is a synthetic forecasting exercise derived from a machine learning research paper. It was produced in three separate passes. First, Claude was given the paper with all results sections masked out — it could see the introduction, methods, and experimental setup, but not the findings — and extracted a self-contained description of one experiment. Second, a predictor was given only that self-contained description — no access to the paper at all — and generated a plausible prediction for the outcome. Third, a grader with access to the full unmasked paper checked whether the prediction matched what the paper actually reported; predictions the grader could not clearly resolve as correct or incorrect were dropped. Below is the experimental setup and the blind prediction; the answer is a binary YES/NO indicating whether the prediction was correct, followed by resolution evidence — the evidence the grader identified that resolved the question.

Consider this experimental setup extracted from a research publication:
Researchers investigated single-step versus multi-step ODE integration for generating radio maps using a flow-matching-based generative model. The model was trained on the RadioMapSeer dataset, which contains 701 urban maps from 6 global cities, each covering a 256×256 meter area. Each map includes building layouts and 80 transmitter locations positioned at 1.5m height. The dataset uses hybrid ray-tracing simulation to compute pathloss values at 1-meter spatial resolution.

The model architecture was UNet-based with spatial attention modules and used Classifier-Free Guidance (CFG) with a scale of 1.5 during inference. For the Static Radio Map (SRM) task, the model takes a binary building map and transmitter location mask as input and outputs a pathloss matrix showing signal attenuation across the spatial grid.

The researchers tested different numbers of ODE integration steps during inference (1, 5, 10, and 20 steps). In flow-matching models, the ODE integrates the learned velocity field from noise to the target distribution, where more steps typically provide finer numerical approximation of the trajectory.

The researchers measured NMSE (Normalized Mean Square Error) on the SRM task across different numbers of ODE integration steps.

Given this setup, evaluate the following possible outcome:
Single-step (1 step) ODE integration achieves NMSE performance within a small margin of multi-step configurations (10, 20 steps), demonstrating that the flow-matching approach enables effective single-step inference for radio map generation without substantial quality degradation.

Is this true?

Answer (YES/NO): YES